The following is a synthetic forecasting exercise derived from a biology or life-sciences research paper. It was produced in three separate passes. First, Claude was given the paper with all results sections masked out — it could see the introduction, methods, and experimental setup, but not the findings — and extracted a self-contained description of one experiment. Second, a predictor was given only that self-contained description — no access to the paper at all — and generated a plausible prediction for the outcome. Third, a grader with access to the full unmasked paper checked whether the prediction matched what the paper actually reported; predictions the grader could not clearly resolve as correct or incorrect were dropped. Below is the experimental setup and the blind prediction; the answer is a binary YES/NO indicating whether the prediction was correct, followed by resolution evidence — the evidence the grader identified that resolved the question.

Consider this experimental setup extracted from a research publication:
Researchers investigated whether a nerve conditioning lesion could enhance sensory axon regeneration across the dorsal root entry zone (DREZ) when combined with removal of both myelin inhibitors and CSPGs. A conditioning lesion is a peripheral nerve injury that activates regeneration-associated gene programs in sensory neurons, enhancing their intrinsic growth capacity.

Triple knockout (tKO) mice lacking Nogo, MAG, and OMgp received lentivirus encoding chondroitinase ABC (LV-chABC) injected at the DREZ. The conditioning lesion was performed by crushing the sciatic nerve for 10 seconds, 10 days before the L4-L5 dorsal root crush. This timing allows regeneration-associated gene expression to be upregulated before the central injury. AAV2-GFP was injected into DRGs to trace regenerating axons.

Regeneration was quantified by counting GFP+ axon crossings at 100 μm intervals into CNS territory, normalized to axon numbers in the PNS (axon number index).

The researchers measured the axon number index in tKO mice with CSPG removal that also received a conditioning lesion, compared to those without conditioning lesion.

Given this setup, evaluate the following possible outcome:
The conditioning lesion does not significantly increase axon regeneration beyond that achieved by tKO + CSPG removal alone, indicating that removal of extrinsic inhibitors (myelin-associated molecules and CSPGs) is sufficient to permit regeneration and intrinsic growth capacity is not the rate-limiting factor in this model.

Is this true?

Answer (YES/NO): NO